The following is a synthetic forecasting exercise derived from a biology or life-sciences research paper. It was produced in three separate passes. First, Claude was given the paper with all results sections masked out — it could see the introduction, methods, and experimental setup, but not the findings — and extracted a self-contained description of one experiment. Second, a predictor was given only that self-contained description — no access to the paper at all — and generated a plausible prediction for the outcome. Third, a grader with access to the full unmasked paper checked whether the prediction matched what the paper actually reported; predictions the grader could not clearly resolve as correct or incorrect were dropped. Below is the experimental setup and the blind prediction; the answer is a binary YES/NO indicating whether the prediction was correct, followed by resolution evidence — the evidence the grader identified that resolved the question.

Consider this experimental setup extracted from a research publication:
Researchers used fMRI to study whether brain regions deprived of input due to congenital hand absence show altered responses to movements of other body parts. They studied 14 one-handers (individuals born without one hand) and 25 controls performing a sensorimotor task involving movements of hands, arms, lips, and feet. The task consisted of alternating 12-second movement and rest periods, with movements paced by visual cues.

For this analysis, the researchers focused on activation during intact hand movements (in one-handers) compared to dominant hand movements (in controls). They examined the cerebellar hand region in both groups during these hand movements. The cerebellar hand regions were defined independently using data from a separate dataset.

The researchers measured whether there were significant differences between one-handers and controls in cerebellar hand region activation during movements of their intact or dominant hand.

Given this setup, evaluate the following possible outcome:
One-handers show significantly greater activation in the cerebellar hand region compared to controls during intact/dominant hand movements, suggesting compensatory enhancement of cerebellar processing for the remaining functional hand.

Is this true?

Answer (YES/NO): NO